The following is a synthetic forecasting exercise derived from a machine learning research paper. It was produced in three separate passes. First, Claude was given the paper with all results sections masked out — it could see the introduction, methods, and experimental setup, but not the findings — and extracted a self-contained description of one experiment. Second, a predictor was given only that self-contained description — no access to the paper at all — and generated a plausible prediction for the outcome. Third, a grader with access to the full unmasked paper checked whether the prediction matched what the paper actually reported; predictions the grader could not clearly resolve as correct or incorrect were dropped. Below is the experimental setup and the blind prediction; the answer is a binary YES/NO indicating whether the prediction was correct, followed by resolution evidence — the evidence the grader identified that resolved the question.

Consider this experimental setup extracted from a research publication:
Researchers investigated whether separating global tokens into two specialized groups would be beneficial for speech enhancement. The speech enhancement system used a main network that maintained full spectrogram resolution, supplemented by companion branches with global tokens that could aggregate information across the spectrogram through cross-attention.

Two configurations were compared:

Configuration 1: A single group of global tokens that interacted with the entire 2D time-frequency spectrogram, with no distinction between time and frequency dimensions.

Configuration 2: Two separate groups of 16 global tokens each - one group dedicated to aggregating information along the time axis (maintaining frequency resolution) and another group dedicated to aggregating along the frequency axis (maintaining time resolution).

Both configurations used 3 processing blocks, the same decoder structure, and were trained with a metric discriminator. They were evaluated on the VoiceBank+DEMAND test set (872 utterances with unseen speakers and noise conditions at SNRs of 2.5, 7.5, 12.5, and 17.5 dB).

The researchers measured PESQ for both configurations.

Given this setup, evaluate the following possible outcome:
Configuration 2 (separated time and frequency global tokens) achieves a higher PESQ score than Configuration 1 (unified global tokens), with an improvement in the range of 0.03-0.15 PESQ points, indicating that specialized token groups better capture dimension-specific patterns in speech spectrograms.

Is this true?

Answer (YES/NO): NO